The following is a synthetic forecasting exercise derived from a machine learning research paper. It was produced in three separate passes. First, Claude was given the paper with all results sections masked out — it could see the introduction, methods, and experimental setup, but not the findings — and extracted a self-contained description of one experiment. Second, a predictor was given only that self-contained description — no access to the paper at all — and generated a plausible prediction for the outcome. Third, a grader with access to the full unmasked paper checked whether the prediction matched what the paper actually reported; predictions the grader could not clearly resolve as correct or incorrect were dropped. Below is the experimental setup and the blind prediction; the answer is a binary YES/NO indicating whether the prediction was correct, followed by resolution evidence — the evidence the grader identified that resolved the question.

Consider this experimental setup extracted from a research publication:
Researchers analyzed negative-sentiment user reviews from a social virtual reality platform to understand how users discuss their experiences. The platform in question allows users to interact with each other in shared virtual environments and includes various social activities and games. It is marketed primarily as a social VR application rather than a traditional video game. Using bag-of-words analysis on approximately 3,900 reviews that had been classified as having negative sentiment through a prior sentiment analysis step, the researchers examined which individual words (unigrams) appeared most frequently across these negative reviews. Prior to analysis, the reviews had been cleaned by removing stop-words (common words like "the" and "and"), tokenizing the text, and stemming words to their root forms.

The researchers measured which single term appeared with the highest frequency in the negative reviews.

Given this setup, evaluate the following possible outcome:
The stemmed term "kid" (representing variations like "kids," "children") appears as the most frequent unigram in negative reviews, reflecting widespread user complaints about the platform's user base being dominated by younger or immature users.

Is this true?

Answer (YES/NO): NO